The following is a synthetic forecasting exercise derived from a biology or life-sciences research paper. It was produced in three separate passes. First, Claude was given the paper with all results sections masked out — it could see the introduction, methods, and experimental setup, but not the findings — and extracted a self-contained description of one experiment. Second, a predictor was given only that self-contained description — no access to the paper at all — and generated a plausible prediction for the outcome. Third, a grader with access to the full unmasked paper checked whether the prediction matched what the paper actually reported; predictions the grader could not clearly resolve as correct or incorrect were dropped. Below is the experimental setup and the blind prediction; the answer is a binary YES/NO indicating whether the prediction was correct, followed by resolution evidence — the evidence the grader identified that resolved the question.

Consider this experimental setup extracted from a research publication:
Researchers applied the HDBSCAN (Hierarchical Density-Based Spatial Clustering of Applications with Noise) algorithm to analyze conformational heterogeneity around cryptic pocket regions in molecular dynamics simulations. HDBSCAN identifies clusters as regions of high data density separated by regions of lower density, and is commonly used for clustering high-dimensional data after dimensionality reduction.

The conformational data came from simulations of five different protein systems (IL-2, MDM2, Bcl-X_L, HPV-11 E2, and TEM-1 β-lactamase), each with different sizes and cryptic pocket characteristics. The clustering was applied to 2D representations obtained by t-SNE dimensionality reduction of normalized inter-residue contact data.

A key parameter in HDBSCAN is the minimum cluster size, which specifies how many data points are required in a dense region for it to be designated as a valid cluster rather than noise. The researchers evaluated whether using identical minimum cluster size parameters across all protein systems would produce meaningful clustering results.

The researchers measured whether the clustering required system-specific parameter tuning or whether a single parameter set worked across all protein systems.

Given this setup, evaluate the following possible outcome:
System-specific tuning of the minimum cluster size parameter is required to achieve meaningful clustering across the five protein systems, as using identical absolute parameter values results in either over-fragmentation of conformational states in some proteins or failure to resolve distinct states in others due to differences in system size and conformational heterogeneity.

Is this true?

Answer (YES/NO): YES